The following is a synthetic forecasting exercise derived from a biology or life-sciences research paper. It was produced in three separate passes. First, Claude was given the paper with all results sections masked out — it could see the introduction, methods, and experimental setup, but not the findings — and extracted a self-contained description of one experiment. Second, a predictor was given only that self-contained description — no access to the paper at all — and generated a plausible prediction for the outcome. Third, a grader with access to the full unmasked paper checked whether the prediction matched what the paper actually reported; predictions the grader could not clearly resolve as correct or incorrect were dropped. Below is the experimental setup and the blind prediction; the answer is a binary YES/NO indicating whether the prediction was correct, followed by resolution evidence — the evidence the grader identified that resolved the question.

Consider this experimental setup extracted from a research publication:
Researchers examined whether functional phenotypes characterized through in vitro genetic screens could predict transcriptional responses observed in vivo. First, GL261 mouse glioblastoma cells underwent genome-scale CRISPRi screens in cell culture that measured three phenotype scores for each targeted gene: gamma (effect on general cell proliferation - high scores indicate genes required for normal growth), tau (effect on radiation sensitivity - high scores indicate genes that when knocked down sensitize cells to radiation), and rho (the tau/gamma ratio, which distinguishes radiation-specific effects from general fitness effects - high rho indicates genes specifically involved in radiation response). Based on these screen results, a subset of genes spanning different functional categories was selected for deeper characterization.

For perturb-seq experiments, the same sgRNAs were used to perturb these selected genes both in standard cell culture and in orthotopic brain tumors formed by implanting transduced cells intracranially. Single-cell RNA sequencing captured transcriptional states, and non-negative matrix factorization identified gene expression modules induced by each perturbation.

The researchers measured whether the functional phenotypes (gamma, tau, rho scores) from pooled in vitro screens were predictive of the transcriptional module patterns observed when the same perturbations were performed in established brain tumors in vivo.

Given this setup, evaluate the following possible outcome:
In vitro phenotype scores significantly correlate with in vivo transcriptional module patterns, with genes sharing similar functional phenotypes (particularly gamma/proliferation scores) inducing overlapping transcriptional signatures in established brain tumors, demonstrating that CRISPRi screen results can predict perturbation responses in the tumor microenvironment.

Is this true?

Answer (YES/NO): NO